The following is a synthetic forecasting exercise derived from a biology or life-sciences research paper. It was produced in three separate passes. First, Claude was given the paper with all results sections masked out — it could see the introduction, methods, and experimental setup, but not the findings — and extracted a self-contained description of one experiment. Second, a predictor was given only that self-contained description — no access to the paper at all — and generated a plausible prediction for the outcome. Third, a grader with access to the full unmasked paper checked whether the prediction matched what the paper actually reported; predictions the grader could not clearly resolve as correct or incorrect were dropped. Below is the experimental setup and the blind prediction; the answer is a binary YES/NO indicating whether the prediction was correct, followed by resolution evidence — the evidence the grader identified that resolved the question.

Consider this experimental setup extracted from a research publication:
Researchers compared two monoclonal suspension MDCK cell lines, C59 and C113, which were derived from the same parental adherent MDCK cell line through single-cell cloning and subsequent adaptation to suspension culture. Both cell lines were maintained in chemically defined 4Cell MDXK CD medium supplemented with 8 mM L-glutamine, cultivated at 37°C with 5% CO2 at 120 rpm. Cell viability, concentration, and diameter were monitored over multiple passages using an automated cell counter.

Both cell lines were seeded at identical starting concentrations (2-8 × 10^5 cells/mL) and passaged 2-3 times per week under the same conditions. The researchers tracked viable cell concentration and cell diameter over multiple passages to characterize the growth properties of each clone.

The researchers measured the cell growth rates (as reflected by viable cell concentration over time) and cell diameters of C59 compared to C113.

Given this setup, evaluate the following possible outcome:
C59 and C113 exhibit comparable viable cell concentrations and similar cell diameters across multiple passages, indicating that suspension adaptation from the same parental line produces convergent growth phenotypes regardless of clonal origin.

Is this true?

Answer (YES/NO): NO